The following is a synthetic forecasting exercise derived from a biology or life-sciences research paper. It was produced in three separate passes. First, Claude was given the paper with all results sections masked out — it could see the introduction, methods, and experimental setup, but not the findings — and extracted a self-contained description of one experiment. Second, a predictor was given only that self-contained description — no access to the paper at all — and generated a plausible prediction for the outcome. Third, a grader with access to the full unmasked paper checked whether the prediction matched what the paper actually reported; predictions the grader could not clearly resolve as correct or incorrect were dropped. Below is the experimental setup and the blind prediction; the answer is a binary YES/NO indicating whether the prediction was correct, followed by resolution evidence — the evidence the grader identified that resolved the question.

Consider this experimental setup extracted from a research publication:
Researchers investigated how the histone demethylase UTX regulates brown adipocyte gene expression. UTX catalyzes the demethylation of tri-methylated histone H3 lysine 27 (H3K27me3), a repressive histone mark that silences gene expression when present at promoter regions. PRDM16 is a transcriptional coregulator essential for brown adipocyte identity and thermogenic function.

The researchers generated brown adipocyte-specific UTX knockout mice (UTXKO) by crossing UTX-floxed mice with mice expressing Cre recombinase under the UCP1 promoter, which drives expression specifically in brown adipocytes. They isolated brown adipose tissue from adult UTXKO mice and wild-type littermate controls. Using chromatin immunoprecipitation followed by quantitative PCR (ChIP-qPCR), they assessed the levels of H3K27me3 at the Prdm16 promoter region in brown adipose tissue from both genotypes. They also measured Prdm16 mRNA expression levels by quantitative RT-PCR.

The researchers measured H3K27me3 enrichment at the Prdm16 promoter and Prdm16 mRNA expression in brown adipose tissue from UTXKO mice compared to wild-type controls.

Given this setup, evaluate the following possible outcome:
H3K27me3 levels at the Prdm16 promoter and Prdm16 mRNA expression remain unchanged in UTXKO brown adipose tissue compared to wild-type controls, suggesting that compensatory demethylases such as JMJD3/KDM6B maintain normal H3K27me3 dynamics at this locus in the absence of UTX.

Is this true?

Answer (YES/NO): NO